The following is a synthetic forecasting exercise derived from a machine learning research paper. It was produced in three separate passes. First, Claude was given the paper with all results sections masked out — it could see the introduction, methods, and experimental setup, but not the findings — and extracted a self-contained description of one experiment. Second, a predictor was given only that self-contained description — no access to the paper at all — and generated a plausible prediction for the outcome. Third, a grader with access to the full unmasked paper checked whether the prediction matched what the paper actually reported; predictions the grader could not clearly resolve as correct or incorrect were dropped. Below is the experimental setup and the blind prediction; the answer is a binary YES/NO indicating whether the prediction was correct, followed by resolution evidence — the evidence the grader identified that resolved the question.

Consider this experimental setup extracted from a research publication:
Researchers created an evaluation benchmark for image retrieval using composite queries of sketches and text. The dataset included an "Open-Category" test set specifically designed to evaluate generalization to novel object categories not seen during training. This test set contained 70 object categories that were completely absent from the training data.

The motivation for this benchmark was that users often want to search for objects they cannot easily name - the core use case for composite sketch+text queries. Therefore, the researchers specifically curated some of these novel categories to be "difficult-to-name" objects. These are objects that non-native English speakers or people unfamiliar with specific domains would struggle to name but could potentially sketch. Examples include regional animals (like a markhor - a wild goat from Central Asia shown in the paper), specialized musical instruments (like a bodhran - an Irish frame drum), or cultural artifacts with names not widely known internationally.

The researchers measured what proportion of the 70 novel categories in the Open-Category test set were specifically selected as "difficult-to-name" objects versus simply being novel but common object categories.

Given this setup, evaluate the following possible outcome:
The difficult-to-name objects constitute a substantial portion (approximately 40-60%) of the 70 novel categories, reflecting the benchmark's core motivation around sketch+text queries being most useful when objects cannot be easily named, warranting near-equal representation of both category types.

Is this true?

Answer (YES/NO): NO